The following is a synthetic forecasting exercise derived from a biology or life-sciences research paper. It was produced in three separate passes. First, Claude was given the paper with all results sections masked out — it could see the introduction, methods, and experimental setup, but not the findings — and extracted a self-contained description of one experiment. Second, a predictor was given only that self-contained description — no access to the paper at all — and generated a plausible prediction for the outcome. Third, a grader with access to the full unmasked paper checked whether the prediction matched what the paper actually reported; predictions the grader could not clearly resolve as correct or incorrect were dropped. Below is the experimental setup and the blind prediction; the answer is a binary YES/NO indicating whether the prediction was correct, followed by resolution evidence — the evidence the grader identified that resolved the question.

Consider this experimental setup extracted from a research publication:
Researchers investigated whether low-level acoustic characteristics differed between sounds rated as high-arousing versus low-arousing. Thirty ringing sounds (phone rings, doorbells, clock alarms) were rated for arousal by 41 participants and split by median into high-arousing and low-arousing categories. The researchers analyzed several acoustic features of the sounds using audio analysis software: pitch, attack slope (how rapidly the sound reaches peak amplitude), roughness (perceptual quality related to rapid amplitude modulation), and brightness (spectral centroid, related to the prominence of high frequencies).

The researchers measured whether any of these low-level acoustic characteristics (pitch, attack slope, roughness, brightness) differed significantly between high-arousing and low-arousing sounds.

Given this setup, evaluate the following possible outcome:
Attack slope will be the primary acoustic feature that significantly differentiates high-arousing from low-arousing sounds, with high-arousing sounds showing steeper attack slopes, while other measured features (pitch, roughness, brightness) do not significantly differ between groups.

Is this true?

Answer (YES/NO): NO